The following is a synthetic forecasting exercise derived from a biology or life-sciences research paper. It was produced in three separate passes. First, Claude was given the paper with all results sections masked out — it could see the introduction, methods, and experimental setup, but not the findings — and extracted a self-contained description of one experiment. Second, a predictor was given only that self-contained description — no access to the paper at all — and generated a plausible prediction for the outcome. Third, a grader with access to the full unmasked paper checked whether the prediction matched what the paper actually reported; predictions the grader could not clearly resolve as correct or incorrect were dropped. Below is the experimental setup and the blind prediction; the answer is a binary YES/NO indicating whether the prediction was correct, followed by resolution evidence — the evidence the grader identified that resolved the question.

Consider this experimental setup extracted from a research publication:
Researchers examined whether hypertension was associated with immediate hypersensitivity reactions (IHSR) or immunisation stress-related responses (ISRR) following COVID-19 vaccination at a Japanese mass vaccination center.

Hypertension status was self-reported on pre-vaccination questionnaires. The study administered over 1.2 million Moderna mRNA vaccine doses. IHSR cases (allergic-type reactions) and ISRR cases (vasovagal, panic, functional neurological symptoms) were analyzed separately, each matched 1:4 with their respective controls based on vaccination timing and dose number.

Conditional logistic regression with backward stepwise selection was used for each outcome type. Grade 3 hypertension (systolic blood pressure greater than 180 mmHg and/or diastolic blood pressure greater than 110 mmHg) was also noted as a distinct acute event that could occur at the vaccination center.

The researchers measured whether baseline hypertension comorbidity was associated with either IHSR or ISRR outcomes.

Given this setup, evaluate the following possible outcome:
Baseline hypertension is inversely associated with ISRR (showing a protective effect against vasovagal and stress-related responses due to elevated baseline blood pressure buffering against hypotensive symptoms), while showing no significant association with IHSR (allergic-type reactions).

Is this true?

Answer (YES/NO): NO